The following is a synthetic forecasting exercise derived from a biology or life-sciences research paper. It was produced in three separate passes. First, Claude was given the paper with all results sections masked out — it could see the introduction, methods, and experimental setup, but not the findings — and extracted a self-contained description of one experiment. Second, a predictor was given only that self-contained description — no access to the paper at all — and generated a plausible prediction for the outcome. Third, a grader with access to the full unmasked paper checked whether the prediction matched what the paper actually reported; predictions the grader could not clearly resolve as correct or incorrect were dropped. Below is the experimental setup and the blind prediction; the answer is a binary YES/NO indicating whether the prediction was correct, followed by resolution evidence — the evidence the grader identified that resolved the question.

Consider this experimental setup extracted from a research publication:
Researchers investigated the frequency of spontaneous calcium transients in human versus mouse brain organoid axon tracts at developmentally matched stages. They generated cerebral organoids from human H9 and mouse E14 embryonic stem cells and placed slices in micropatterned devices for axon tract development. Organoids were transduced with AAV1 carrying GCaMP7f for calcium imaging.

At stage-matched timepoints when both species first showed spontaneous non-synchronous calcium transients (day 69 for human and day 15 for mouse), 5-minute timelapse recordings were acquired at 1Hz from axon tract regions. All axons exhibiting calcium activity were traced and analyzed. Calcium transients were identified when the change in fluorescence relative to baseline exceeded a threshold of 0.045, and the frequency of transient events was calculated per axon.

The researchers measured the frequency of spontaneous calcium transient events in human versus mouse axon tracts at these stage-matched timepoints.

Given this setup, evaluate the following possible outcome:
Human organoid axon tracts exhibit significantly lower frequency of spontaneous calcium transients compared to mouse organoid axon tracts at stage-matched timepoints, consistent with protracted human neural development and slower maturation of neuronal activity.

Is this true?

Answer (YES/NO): NO